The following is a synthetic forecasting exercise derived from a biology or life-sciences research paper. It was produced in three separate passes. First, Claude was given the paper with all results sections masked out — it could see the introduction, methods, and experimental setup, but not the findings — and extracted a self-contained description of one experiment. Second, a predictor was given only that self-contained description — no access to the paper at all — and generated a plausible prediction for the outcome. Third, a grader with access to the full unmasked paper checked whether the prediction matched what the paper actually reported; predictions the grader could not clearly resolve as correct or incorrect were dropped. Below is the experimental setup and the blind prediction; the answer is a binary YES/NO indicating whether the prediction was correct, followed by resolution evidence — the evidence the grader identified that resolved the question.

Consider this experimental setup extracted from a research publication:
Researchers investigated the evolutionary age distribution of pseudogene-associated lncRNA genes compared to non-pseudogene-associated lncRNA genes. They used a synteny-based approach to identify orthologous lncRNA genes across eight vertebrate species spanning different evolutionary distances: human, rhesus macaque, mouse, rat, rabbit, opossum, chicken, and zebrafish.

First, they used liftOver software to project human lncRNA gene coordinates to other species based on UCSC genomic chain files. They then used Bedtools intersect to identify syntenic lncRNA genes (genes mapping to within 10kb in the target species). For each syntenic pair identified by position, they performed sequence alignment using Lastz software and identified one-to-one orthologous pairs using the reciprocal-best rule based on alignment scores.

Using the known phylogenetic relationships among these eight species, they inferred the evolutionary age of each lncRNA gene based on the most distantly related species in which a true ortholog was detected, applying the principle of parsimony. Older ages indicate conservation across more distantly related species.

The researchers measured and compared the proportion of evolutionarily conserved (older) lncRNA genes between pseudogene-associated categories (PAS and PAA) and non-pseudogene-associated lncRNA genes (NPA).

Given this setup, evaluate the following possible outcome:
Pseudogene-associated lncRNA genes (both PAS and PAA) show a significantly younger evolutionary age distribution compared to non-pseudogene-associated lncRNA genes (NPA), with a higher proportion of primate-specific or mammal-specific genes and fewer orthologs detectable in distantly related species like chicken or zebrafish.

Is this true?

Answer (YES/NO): NO